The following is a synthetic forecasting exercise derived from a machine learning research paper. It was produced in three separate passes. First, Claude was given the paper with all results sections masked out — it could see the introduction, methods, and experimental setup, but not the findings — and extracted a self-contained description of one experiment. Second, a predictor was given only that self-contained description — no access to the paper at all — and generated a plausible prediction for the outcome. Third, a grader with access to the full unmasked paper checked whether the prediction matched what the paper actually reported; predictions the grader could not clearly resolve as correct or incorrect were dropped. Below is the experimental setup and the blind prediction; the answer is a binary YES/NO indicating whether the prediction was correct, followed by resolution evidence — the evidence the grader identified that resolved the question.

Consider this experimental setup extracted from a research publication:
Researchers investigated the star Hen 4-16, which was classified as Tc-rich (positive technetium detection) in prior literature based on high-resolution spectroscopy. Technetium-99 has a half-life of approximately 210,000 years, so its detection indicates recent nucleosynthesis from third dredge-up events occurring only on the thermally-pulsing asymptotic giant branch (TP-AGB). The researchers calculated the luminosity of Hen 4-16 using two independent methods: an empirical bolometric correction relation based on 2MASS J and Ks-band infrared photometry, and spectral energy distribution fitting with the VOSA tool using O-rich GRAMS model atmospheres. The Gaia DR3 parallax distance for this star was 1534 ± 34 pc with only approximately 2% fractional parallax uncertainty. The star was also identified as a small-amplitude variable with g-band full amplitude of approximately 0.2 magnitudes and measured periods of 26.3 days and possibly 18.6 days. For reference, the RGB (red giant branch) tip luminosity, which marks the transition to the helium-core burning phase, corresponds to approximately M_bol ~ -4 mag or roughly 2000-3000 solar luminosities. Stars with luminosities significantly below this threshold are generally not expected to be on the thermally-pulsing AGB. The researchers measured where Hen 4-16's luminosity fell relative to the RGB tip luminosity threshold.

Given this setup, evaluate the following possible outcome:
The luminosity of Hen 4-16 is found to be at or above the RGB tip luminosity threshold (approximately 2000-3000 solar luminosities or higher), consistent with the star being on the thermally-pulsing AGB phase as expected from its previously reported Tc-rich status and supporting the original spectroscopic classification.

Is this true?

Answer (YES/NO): NO